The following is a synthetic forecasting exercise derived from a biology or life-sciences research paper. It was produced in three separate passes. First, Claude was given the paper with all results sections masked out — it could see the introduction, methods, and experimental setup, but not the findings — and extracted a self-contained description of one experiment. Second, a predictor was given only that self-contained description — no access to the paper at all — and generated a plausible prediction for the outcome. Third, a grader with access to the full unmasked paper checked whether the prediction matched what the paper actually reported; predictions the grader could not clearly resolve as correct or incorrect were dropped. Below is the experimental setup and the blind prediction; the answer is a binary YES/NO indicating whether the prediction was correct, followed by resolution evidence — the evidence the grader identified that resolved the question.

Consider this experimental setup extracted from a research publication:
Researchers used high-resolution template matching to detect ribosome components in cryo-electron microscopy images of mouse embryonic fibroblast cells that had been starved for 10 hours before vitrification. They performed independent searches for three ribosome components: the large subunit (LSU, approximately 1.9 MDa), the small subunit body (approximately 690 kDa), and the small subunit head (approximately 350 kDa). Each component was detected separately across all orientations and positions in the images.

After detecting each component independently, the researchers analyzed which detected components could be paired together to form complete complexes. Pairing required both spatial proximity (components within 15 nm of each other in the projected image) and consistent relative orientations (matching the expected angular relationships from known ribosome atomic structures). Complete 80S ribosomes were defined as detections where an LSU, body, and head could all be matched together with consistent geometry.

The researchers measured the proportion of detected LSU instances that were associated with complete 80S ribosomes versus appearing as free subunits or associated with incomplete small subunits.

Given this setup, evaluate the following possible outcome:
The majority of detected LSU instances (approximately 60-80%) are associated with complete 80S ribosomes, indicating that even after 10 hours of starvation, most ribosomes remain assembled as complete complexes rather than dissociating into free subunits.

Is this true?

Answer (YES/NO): NO